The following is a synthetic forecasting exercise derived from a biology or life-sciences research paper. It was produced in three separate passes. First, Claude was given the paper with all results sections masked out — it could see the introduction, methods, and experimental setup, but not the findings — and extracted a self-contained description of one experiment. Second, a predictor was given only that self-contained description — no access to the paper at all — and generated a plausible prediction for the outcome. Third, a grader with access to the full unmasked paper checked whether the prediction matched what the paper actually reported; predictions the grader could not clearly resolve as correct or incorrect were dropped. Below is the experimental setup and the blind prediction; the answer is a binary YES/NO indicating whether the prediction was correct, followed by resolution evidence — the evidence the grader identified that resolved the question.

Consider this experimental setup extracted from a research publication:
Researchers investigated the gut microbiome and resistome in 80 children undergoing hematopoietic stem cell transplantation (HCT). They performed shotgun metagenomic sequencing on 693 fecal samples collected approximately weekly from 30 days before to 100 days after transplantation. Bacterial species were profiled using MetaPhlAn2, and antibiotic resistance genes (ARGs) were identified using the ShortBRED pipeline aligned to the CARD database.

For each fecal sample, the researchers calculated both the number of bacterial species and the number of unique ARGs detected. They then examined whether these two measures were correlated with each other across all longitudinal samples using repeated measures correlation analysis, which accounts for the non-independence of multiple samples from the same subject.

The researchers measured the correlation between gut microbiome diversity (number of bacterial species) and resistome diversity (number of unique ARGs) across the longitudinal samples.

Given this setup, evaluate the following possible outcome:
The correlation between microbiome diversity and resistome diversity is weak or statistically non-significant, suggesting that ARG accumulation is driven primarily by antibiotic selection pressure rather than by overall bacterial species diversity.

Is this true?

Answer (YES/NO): NO